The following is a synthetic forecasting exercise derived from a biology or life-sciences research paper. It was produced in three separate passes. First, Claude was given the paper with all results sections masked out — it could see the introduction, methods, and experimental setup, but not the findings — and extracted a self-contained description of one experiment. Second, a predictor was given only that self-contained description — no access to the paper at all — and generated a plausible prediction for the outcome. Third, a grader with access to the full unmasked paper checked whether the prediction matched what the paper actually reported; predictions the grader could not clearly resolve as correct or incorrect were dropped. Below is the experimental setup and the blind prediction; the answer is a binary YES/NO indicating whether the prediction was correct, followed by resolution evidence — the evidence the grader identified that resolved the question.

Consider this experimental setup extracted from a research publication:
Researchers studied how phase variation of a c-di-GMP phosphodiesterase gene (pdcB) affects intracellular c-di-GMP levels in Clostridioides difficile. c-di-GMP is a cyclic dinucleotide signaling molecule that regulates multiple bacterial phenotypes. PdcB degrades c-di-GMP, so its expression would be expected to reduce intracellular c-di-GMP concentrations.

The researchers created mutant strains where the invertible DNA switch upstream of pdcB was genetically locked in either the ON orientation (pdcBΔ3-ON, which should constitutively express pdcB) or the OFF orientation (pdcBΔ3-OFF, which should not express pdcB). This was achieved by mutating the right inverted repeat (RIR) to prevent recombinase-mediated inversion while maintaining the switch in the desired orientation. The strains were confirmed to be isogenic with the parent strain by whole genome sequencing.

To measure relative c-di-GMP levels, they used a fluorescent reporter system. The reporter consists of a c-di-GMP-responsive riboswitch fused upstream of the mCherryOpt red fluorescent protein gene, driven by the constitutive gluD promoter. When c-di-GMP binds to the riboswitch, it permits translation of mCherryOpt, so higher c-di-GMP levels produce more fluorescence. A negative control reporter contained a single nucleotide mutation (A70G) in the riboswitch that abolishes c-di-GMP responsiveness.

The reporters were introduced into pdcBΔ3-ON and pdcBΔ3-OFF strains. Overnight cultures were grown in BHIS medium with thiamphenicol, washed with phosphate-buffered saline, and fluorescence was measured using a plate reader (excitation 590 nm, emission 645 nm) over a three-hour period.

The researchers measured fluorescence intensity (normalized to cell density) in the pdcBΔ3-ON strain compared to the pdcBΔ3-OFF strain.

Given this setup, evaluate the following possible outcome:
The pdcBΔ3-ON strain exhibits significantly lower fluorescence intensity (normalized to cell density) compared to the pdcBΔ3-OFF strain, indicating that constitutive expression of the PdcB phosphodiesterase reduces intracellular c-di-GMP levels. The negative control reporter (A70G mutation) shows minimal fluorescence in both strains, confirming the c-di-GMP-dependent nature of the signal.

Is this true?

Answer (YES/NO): YES